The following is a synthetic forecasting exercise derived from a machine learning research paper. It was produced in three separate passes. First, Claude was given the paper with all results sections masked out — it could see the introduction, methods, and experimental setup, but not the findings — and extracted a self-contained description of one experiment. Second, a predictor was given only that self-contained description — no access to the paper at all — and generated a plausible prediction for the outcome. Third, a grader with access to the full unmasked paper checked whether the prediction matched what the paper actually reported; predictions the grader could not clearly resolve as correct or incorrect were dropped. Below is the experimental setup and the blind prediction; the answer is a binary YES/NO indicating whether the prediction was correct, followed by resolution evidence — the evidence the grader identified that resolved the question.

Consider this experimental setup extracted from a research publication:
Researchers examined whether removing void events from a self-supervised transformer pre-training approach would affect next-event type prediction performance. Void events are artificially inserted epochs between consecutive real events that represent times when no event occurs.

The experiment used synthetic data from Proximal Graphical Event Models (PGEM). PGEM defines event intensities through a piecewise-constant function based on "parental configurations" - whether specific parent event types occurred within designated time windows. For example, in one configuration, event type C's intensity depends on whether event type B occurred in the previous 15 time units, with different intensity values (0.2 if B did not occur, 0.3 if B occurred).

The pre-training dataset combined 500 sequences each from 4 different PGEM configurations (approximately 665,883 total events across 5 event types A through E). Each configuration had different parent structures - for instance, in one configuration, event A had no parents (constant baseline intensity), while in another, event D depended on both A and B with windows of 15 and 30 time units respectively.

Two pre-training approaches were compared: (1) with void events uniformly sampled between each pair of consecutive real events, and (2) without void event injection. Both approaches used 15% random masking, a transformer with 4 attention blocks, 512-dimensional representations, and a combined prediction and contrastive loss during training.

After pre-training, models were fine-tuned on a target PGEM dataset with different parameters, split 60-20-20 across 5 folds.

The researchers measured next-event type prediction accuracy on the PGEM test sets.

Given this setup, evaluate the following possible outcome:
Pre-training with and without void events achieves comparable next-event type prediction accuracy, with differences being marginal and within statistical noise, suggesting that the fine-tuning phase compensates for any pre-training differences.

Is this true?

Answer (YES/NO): NO